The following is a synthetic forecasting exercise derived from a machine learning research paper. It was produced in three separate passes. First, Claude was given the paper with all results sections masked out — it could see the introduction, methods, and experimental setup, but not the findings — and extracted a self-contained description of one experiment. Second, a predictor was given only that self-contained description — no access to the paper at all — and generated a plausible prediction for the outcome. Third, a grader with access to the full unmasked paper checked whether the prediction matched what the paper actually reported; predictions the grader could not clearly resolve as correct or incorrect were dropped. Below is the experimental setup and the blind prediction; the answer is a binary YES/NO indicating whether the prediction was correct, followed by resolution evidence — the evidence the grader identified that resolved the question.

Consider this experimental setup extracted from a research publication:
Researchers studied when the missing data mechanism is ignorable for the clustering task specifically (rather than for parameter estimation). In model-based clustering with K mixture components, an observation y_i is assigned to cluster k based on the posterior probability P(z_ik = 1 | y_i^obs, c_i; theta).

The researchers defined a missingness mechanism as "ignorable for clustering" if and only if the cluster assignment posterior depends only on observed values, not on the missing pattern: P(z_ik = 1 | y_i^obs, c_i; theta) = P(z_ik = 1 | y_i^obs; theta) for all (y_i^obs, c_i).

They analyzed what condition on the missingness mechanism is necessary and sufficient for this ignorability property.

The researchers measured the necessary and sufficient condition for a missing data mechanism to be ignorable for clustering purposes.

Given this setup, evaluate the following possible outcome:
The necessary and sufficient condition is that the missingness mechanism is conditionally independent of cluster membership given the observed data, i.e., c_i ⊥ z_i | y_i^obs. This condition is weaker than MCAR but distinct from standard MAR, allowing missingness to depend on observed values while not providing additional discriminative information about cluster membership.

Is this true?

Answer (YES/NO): YES